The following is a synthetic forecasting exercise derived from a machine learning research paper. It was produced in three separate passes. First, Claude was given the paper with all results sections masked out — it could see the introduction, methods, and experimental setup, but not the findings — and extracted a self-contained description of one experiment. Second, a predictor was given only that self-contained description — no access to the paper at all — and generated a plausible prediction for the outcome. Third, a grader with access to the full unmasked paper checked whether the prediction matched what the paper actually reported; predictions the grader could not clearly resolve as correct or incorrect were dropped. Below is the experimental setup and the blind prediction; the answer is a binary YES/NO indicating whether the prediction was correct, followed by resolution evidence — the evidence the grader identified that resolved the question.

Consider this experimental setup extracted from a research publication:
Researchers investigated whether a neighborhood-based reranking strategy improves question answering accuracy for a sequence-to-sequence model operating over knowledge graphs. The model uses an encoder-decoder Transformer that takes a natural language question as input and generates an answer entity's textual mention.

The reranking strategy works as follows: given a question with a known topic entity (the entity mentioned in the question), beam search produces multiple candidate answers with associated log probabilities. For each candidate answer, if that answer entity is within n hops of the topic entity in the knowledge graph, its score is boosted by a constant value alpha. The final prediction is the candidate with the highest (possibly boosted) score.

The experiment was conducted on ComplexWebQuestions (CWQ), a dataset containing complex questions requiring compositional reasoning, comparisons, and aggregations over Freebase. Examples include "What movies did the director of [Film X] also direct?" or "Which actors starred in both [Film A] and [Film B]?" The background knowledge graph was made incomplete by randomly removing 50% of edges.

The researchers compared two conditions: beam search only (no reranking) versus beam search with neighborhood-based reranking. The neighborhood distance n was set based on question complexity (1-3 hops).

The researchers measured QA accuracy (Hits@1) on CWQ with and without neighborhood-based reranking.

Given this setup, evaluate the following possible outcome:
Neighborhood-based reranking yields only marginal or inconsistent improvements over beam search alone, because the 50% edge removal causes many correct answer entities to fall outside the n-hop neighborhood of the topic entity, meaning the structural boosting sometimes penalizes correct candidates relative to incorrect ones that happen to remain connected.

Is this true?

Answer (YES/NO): NO